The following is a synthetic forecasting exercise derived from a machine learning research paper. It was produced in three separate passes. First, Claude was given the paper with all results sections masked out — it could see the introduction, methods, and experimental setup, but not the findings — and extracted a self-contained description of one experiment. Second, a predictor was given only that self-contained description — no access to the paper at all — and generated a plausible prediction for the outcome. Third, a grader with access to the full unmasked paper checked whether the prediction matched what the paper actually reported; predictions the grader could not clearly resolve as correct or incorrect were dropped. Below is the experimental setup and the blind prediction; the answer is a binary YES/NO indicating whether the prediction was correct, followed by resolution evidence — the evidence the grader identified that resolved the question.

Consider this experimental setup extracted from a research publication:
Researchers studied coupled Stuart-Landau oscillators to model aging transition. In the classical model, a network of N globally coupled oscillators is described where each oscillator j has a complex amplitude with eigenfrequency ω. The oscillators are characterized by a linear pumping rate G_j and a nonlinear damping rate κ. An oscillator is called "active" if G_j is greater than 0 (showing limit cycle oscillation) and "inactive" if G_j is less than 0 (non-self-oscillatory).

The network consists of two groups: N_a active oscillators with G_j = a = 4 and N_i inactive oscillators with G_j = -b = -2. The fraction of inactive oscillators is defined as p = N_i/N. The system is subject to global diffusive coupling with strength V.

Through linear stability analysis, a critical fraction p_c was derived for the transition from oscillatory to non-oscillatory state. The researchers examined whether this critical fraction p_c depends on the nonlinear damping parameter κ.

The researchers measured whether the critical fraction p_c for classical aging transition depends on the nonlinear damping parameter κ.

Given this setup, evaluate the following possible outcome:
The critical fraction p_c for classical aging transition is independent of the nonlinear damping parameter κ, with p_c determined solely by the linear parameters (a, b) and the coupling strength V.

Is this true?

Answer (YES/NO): YES